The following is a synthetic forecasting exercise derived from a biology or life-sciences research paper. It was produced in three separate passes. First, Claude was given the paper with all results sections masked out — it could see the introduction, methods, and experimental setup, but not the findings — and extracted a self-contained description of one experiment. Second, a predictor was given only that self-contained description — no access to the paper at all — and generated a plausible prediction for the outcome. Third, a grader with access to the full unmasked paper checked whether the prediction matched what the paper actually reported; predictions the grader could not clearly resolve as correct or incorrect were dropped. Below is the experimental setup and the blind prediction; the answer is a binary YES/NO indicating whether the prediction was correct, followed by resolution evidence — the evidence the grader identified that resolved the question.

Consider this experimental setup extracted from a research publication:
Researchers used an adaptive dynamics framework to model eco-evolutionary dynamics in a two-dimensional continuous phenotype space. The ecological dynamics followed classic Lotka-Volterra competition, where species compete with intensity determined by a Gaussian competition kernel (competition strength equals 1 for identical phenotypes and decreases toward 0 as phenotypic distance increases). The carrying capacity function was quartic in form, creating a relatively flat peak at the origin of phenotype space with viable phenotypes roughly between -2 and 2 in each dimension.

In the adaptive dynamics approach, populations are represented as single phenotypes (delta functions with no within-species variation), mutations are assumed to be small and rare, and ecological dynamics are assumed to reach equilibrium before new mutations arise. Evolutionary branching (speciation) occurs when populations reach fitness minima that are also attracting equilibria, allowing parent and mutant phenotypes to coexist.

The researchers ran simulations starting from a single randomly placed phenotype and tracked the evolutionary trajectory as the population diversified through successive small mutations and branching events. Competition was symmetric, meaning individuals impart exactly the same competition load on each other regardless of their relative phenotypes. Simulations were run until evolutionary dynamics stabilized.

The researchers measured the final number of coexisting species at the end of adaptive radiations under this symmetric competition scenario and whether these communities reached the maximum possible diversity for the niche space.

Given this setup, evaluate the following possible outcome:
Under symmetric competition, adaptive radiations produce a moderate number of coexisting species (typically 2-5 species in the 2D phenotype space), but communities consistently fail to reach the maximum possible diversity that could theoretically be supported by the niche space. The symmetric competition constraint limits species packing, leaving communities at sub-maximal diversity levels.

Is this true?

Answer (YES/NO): NO